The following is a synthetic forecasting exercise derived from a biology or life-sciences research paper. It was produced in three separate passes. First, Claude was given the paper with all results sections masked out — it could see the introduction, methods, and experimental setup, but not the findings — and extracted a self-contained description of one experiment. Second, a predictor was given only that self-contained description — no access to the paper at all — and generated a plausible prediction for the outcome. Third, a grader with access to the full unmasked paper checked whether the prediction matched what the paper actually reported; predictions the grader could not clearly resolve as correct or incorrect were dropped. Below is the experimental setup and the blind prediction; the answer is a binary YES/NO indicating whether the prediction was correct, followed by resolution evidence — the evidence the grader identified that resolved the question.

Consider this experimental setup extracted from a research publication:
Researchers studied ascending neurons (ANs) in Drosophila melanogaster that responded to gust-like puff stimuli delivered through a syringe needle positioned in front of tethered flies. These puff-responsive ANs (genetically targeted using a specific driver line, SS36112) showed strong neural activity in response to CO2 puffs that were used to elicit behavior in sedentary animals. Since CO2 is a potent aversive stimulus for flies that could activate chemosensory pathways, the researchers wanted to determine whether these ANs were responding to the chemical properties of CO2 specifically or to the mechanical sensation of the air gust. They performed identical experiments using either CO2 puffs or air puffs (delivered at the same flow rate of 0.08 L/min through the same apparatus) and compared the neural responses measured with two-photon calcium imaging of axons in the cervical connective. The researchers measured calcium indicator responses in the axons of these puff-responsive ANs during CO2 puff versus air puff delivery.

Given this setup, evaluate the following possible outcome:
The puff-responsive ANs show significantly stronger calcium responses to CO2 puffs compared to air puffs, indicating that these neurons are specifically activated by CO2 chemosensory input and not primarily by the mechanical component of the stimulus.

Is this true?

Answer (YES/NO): NO